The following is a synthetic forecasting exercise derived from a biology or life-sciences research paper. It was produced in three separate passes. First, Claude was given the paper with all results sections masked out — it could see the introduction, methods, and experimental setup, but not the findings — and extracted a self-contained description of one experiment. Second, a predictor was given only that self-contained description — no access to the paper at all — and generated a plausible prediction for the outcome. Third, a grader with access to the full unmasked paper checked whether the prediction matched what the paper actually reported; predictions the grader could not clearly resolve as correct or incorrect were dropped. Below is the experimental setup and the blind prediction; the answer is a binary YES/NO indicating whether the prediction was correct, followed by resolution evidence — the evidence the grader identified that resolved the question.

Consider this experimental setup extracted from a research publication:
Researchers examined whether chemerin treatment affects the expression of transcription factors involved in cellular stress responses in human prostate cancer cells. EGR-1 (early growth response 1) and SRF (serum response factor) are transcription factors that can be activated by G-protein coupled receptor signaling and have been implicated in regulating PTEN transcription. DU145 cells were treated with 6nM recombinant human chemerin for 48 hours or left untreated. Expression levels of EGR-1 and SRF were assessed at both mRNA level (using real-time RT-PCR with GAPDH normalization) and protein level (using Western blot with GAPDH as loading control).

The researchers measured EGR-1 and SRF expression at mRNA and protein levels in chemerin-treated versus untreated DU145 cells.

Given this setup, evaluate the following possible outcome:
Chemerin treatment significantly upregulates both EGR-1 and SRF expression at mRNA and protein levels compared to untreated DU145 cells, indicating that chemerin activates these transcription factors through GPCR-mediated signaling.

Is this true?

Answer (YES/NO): YES